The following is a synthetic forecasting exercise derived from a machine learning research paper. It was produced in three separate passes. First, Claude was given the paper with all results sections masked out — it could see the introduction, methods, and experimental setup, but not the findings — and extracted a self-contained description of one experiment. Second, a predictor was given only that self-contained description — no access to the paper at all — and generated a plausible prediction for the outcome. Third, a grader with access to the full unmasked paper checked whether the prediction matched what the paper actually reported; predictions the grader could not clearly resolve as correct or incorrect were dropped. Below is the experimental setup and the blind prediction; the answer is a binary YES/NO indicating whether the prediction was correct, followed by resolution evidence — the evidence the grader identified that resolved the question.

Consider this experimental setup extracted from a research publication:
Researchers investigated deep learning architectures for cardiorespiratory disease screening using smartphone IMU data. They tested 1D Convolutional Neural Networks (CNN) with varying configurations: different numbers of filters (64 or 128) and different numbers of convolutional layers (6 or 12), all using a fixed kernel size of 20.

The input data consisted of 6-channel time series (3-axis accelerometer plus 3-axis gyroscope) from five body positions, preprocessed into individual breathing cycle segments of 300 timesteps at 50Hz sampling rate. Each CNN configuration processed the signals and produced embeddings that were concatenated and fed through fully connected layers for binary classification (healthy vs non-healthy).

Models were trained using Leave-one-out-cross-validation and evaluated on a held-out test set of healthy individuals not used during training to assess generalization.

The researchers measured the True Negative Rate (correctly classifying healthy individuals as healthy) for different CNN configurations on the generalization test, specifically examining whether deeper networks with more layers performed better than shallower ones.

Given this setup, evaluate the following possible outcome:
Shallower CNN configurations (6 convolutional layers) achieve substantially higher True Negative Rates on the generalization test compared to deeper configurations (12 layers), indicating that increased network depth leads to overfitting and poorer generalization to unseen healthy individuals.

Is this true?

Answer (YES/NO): NO